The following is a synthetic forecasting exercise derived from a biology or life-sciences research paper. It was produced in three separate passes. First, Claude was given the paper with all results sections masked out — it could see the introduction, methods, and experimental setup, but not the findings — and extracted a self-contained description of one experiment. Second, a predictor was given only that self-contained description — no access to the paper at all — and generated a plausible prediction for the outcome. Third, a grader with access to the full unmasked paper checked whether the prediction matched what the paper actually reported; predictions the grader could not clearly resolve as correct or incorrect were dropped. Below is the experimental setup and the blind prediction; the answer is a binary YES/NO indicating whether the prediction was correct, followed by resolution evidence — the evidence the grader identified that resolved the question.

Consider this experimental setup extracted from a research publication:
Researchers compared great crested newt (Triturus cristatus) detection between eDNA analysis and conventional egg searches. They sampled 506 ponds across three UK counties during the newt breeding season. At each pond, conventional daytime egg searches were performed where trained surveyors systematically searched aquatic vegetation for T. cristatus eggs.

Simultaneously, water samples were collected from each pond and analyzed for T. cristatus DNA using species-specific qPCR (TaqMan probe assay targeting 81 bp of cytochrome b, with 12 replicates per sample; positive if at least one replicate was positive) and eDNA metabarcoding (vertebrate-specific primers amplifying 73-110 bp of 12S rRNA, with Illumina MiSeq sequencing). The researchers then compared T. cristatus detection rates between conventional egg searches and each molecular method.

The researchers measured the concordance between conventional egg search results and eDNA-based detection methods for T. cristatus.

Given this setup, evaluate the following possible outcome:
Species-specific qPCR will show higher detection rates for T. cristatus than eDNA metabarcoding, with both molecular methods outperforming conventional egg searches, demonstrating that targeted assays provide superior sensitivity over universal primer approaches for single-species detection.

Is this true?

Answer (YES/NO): YES